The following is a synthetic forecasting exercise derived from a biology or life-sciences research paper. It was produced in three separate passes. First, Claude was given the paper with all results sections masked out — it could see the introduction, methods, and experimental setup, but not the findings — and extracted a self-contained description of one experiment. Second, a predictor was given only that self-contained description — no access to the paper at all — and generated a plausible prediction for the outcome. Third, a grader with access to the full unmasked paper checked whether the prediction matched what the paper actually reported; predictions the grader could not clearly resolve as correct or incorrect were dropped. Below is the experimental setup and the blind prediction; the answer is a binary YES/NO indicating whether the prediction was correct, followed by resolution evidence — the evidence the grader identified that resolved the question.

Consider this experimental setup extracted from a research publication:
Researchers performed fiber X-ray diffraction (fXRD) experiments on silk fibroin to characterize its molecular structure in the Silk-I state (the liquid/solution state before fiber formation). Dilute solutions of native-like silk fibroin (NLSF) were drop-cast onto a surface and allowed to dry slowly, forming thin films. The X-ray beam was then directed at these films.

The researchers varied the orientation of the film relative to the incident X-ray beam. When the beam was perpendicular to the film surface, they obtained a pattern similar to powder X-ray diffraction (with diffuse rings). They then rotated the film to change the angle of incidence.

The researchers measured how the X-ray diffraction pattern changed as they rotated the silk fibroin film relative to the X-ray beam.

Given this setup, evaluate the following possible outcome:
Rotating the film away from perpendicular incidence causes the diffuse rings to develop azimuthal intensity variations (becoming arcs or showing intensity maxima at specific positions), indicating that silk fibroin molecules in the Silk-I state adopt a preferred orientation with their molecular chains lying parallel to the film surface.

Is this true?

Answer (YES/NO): YES